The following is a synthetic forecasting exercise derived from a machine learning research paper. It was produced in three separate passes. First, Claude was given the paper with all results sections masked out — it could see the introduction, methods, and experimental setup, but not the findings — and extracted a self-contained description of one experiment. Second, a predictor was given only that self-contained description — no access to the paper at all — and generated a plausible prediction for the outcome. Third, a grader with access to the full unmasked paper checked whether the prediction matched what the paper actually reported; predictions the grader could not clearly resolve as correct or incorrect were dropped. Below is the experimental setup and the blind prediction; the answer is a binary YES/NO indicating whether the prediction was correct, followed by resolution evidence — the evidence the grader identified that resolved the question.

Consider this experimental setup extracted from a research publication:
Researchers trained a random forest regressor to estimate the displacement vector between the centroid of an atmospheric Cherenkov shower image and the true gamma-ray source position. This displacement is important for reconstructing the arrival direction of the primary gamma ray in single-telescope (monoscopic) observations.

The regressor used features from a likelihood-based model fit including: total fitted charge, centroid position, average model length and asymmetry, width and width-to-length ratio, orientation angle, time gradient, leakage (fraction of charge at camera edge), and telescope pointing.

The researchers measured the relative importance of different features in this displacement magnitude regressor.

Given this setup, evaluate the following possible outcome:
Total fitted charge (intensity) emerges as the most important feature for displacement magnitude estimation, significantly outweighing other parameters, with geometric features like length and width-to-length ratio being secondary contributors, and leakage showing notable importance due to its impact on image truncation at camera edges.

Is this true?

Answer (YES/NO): NO